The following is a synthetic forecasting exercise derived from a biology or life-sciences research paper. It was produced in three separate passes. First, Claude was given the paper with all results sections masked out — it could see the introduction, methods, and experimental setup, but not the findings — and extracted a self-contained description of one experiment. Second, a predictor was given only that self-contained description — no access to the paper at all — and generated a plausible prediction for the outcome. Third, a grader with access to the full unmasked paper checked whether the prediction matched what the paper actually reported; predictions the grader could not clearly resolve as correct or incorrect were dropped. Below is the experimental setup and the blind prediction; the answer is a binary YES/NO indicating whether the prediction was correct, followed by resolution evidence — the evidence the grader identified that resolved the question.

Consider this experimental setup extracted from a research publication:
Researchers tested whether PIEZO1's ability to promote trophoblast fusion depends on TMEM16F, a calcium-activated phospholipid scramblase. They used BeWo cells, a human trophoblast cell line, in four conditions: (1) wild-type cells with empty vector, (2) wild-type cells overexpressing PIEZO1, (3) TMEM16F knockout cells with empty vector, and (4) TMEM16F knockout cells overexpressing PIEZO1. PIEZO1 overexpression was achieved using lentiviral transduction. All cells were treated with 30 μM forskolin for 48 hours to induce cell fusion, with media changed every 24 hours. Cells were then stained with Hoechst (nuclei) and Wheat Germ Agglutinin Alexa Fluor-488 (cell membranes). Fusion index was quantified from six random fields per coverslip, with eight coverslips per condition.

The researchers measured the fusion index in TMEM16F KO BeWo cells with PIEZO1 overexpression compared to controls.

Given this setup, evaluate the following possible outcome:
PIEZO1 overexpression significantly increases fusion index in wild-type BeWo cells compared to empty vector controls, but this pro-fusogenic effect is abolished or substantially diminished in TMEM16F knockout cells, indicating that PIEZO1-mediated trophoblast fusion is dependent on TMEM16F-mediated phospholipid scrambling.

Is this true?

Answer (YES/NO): YES